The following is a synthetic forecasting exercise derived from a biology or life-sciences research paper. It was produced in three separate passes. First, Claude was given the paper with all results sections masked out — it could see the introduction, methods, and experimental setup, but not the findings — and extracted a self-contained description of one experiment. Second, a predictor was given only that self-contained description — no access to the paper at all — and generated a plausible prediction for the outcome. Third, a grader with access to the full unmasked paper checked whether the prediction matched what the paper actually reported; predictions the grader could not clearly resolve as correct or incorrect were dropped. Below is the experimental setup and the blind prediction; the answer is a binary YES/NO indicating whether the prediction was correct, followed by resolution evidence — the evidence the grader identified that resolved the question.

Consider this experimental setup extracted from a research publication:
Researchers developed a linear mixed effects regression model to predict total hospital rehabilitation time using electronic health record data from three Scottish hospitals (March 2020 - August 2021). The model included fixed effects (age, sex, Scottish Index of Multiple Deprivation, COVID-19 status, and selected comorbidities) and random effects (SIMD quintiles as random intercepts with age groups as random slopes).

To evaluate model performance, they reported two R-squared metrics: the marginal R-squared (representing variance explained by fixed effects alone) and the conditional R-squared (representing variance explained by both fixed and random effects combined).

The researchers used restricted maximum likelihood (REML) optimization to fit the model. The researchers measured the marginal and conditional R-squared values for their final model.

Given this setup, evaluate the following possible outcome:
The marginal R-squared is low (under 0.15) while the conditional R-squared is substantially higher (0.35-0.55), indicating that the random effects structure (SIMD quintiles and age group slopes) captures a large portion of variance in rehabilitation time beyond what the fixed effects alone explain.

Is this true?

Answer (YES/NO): NO